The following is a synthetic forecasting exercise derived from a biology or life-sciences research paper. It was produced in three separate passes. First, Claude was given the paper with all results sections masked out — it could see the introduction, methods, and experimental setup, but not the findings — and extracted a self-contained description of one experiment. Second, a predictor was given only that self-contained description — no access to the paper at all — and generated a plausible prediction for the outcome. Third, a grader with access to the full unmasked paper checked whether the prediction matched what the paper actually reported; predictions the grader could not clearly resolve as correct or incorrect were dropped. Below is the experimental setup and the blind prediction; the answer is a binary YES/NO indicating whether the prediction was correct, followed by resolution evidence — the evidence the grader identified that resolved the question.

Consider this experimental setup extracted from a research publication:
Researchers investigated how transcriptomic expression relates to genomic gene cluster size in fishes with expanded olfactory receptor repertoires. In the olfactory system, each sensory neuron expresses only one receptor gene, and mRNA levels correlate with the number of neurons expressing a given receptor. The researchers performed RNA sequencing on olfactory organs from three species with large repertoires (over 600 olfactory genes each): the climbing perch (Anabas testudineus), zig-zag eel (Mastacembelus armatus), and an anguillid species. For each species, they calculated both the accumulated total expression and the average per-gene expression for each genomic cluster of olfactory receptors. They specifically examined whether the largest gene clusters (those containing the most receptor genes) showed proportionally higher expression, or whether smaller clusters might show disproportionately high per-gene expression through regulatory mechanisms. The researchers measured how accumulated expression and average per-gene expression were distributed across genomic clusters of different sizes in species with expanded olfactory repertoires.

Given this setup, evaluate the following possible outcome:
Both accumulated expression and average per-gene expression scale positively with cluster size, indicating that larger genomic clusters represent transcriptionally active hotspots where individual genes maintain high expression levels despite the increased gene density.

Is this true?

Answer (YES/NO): NO